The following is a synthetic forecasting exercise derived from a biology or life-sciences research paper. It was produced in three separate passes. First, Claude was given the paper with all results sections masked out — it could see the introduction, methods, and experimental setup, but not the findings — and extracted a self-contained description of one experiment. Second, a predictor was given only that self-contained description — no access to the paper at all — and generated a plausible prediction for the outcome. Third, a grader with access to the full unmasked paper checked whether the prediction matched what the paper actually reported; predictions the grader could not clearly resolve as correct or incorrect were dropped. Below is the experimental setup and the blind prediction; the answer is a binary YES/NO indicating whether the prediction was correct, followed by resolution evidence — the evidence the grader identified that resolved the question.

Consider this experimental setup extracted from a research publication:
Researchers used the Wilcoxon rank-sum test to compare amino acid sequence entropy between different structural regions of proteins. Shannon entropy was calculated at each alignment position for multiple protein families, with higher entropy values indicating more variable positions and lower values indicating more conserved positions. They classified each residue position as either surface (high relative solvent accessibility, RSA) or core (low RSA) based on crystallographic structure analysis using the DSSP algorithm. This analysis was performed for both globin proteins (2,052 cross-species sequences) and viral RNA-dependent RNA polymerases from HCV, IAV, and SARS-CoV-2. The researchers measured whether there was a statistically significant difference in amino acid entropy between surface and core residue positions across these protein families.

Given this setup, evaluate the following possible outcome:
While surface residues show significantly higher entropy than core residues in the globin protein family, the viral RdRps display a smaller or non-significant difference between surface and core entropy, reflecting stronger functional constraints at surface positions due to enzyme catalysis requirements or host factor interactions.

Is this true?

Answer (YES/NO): NO